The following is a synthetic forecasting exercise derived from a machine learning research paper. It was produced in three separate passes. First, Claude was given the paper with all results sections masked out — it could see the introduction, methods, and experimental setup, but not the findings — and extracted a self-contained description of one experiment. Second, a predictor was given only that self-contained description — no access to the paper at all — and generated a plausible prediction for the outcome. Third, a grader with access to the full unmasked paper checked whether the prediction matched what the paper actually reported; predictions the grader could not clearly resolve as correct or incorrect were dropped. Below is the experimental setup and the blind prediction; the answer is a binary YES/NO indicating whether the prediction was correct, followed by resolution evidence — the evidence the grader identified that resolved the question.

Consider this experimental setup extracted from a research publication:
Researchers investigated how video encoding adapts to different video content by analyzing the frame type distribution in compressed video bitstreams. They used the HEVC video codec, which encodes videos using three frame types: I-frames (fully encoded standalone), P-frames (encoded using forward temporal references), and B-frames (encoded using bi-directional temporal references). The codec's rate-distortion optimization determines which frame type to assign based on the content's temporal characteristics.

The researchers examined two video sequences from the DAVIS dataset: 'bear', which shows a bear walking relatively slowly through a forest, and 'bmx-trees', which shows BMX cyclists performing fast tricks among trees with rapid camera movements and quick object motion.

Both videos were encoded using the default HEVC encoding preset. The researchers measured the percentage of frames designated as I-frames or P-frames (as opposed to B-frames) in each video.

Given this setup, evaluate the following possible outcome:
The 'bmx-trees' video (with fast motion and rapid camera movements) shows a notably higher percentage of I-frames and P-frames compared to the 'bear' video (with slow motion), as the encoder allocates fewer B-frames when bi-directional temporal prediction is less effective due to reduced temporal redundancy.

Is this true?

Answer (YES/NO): YES